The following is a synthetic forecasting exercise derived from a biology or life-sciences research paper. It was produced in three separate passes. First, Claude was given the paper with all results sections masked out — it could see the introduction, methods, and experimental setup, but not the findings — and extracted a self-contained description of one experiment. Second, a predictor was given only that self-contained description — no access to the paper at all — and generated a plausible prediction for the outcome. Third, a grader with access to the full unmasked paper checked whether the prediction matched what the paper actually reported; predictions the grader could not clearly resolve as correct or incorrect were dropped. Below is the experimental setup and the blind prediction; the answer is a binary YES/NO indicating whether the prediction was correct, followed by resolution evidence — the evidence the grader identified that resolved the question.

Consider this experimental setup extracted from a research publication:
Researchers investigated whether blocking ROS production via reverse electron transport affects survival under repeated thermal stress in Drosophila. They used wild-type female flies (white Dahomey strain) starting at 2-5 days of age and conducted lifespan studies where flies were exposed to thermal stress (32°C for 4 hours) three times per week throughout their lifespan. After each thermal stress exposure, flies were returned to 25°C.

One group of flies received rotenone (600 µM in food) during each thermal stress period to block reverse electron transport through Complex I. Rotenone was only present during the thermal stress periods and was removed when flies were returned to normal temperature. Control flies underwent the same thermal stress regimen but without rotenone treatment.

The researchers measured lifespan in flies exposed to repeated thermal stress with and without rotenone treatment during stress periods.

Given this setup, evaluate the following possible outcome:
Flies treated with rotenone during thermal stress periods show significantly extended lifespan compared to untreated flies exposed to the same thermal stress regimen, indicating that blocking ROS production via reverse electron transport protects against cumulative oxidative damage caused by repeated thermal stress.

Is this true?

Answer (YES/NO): NO